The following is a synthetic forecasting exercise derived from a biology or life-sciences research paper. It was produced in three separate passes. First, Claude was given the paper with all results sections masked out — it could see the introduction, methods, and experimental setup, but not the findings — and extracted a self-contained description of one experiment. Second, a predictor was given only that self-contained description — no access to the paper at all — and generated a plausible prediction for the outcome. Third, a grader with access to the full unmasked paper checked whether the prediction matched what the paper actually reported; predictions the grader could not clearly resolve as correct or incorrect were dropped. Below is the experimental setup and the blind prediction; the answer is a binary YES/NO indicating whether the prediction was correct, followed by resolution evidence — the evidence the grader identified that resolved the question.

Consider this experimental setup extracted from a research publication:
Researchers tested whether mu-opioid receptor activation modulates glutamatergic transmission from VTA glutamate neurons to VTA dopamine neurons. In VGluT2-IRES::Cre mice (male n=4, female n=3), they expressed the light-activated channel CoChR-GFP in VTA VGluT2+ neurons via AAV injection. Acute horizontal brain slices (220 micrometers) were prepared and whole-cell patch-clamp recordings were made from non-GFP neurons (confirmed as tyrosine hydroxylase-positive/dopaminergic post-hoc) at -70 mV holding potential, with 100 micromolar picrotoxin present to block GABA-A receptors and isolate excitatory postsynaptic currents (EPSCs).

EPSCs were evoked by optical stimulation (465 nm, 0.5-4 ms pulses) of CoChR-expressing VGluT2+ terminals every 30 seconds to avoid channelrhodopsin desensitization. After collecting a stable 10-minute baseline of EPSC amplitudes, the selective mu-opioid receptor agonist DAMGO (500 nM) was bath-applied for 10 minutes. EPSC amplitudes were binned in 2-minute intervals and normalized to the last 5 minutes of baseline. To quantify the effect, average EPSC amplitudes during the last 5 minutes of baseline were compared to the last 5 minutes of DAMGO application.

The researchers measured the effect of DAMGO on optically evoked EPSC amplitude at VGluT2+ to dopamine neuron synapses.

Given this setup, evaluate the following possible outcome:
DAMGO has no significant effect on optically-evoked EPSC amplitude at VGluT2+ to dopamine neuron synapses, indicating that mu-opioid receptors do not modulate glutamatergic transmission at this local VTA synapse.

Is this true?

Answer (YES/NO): NO